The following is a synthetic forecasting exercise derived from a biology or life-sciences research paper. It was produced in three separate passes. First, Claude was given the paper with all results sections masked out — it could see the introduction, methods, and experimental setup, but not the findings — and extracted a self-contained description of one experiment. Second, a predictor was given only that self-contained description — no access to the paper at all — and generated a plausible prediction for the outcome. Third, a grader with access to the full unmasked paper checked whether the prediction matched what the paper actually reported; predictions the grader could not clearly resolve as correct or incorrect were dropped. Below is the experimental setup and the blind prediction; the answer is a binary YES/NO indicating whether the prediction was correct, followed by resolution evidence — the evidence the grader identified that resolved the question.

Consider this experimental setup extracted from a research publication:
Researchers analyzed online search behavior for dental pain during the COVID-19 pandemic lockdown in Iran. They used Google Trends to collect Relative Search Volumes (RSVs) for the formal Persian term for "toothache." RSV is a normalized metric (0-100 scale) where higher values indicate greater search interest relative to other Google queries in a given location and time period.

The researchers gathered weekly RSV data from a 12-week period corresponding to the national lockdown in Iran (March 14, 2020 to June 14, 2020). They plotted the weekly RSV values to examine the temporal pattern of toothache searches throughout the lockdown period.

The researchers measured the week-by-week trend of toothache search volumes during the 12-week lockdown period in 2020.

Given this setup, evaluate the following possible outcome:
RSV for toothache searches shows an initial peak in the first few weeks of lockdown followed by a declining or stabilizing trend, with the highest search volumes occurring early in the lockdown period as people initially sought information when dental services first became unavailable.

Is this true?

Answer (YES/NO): NO